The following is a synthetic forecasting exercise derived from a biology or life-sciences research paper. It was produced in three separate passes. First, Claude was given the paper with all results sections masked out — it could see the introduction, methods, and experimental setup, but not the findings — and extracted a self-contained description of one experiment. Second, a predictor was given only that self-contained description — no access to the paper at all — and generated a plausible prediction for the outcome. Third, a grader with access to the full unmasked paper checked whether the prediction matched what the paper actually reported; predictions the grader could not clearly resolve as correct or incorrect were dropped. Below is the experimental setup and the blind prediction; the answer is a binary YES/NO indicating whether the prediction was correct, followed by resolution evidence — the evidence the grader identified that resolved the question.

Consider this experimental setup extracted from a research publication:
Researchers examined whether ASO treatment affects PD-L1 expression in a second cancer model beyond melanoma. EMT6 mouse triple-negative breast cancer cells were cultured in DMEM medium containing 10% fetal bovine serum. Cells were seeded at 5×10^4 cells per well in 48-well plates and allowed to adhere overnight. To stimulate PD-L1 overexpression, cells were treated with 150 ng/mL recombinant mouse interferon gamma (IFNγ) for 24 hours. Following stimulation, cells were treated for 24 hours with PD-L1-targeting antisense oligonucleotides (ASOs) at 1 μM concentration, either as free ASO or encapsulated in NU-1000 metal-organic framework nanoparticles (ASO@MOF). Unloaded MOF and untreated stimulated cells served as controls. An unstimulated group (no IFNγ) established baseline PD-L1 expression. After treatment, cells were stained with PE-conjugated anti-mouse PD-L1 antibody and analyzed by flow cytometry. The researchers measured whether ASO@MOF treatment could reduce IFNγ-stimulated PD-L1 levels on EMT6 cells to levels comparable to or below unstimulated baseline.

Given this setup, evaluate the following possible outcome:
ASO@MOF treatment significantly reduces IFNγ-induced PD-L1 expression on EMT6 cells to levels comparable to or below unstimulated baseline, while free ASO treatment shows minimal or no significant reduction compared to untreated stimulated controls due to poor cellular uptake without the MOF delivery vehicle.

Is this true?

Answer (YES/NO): YES